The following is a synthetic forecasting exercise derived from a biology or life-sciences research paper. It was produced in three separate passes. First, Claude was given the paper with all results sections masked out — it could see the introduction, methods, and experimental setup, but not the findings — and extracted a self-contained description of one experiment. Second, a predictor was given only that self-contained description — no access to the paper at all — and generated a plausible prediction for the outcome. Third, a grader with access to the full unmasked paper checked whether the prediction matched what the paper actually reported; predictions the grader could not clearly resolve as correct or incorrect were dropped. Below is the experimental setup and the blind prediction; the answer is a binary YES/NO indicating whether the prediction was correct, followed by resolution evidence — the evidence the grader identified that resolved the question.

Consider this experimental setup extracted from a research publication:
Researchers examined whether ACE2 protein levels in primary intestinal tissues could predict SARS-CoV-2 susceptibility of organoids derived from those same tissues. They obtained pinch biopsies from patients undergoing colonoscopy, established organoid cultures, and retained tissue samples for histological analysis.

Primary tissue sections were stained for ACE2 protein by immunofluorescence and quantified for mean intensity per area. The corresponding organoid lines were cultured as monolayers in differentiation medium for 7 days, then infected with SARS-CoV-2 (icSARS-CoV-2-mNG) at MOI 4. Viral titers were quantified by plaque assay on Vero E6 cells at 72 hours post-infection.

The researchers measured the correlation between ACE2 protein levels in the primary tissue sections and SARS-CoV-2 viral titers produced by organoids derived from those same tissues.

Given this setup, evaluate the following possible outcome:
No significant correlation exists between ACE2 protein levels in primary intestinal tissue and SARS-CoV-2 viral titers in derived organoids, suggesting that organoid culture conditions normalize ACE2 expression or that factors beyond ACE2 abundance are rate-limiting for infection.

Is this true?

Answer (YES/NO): NO